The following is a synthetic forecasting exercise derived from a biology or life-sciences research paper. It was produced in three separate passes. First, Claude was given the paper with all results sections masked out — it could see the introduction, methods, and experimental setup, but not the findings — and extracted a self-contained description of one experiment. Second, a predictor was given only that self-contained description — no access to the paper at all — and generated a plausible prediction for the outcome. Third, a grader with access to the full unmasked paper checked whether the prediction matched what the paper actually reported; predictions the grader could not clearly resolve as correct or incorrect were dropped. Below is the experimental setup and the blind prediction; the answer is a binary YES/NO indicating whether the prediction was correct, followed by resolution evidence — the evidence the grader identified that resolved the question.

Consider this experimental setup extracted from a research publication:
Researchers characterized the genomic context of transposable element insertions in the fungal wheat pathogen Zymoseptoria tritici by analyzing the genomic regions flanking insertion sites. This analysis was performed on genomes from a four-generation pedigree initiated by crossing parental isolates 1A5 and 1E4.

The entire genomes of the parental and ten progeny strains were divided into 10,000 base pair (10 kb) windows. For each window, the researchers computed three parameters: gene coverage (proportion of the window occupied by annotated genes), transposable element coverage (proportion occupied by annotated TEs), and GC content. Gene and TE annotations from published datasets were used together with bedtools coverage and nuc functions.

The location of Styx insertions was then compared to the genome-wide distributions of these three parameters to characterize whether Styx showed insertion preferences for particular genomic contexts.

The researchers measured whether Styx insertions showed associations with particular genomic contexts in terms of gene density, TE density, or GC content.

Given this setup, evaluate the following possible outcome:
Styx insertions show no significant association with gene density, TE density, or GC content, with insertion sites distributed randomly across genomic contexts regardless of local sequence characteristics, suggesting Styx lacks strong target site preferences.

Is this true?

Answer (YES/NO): NO